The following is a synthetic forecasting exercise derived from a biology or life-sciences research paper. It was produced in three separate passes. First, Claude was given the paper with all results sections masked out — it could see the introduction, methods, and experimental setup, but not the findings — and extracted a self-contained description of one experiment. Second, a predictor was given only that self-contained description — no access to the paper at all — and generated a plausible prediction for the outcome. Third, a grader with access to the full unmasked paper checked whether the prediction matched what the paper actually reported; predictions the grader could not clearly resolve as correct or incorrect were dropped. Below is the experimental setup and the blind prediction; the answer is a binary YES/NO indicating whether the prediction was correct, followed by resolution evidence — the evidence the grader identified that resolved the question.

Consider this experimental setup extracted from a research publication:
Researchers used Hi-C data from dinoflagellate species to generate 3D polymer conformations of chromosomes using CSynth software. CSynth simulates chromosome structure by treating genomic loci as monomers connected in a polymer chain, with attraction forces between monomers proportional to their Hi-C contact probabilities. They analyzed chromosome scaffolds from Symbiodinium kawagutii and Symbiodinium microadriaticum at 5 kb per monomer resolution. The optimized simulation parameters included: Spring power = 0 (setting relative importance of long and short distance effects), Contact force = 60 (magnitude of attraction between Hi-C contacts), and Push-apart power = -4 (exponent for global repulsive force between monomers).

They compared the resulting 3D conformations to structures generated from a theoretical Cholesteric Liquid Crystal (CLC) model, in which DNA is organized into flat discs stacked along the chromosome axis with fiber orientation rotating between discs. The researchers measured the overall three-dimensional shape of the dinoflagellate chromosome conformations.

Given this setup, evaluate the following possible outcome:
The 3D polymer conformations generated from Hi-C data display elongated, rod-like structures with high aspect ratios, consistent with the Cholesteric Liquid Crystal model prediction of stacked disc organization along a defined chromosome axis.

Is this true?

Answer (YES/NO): NO